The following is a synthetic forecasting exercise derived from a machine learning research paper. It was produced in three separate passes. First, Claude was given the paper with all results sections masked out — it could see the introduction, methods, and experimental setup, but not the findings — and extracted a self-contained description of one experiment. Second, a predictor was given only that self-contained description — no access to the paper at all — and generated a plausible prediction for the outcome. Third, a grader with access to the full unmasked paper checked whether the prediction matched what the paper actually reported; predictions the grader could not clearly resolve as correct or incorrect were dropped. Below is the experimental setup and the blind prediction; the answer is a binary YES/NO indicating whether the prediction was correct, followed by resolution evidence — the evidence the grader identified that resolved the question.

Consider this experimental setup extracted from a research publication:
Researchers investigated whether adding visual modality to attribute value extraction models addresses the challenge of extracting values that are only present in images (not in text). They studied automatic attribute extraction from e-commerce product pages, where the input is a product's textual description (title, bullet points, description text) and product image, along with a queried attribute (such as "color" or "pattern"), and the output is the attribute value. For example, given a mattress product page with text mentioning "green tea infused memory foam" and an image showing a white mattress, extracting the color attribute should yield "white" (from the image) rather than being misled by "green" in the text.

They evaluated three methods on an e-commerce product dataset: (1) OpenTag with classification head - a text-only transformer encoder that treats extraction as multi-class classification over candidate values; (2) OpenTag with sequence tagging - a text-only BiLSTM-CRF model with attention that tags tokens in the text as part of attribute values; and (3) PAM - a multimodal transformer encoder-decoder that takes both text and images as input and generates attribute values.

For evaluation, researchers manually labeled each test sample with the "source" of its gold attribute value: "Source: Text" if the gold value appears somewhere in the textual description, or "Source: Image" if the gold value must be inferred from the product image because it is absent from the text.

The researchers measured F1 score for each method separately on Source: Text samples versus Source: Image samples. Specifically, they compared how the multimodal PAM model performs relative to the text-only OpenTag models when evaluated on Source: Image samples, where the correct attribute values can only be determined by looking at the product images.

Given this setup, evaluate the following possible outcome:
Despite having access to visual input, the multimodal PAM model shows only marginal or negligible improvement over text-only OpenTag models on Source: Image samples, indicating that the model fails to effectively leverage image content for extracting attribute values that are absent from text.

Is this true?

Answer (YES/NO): NO